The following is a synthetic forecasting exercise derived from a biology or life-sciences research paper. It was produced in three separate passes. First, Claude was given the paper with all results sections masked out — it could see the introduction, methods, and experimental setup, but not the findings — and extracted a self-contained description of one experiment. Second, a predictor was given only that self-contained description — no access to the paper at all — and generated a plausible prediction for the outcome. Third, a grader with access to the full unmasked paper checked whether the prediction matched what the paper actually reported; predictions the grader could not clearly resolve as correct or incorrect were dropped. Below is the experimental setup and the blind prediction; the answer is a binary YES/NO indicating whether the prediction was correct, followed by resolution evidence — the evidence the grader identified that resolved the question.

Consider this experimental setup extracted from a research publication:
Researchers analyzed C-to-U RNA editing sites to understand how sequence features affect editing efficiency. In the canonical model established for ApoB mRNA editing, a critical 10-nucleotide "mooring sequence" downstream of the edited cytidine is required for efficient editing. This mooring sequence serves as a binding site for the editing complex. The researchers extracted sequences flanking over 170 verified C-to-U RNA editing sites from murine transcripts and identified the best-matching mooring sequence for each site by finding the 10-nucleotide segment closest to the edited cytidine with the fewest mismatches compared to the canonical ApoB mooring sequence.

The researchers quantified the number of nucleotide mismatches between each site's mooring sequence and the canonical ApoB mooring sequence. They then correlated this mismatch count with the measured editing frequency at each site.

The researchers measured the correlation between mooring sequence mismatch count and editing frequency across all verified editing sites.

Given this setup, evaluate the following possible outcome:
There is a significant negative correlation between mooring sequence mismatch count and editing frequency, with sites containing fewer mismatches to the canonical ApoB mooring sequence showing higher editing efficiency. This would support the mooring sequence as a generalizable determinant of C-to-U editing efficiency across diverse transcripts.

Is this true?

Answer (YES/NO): YES